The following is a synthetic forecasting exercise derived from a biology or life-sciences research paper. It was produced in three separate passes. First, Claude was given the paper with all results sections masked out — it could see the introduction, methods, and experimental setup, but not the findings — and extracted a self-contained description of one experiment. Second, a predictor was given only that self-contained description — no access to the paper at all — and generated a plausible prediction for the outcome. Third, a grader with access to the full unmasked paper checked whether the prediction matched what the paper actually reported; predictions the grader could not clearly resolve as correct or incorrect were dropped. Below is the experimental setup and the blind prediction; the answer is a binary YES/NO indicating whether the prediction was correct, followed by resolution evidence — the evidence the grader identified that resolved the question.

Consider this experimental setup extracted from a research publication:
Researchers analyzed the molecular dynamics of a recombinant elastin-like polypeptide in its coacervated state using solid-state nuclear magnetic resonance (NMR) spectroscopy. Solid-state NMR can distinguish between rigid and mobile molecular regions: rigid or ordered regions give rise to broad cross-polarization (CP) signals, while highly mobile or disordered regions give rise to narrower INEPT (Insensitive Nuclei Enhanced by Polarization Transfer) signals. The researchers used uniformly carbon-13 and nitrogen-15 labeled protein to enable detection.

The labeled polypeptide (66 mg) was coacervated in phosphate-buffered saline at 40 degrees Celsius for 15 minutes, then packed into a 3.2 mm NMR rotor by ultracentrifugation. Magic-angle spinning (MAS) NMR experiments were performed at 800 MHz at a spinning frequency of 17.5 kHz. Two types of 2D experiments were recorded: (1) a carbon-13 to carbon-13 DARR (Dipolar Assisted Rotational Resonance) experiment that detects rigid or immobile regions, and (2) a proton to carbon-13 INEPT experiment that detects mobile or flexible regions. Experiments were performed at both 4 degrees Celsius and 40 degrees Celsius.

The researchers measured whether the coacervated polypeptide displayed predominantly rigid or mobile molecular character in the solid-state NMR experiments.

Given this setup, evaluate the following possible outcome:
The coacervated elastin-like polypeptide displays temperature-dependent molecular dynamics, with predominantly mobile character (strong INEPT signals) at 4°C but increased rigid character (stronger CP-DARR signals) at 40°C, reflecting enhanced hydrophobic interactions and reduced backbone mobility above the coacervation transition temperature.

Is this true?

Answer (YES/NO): NO